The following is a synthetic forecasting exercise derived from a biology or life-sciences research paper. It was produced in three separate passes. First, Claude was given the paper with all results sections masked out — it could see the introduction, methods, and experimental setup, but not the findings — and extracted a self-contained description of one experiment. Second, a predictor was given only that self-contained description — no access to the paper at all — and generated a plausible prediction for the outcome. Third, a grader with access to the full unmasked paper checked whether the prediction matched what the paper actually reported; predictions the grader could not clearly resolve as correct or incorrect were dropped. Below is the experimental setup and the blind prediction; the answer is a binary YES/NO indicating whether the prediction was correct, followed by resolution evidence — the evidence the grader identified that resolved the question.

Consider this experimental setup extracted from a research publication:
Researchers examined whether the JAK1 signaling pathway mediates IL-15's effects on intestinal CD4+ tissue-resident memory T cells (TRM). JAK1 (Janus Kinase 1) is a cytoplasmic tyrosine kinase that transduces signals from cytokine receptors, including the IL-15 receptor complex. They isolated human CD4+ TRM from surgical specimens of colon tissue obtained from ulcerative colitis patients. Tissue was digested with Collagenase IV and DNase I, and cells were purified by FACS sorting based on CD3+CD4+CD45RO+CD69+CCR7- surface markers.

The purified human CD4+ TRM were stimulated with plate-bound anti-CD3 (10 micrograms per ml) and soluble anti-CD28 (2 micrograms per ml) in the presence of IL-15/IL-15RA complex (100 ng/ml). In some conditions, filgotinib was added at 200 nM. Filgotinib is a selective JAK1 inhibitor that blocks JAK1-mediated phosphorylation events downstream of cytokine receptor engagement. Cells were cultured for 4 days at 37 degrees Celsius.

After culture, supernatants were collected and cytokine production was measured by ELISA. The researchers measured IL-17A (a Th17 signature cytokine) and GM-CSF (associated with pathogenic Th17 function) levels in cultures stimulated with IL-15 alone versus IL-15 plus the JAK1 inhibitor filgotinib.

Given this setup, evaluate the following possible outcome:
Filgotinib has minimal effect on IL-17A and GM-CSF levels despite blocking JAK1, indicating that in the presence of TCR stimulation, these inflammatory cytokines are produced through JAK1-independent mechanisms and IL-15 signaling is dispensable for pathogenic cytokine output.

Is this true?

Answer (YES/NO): NO